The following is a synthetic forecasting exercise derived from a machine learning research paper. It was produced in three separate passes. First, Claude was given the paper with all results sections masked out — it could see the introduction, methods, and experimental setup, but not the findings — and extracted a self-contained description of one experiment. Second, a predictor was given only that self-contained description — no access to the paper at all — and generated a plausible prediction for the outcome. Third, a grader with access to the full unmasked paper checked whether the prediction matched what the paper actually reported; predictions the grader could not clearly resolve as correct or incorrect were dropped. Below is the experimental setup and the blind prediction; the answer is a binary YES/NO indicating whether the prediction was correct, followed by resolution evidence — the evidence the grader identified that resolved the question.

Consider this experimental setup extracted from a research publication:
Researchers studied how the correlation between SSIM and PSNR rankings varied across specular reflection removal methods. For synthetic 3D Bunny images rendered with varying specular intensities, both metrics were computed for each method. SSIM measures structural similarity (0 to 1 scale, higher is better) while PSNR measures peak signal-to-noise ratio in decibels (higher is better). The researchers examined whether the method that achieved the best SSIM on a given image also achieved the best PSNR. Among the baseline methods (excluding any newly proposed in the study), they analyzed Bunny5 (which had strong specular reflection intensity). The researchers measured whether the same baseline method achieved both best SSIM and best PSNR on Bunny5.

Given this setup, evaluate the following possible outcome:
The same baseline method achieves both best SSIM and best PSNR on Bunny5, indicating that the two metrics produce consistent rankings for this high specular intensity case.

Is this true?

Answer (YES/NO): YES